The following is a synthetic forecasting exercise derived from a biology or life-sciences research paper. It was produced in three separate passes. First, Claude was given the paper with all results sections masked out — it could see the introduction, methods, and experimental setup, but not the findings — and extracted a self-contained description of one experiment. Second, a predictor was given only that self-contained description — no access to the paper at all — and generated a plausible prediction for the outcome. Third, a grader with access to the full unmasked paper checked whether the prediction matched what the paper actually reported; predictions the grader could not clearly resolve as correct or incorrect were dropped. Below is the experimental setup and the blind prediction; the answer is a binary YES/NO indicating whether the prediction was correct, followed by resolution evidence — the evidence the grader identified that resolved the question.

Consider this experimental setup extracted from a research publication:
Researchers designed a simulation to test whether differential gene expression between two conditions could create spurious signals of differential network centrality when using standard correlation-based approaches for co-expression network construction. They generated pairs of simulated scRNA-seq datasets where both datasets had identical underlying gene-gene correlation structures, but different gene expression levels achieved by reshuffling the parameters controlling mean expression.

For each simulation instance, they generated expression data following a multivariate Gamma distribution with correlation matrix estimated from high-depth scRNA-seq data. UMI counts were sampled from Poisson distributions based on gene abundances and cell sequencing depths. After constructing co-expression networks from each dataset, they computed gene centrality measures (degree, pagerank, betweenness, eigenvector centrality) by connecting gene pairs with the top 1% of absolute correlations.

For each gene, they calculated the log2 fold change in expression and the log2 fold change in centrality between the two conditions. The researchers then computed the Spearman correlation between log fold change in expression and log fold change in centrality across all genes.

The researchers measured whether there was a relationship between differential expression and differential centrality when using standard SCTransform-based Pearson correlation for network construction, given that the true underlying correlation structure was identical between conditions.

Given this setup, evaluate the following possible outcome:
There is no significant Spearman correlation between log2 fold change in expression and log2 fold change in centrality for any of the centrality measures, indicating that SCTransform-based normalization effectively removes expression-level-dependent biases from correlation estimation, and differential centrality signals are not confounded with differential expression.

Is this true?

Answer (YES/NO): NO